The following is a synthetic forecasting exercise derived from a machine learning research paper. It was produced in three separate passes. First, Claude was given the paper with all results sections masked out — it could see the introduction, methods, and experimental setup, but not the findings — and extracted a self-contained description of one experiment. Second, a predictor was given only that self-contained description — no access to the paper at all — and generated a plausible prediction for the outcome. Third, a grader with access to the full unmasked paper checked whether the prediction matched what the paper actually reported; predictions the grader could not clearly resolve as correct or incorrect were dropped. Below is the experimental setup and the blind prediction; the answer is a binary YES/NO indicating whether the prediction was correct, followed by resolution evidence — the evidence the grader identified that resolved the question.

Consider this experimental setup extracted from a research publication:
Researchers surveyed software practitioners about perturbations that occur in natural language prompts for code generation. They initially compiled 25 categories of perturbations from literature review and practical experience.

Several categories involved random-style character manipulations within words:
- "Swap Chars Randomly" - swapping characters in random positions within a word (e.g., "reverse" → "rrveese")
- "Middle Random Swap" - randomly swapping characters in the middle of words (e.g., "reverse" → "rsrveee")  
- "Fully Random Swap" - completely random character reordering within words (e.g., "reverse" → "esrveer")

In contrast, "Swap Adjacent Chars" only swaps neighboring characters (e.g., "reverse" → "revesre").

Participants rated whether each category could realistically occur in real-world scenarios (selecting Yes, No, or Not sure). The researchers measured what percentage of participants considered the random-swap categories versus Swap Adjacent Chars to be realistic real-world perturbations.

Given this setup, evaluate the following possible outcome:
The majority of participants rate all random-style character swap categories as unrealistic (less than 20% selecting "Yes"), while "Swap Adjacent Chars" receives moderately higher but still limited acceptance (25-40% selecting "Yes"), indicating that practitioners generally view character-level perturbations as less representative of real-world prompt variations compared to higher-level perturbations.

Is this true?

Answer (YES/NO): NO